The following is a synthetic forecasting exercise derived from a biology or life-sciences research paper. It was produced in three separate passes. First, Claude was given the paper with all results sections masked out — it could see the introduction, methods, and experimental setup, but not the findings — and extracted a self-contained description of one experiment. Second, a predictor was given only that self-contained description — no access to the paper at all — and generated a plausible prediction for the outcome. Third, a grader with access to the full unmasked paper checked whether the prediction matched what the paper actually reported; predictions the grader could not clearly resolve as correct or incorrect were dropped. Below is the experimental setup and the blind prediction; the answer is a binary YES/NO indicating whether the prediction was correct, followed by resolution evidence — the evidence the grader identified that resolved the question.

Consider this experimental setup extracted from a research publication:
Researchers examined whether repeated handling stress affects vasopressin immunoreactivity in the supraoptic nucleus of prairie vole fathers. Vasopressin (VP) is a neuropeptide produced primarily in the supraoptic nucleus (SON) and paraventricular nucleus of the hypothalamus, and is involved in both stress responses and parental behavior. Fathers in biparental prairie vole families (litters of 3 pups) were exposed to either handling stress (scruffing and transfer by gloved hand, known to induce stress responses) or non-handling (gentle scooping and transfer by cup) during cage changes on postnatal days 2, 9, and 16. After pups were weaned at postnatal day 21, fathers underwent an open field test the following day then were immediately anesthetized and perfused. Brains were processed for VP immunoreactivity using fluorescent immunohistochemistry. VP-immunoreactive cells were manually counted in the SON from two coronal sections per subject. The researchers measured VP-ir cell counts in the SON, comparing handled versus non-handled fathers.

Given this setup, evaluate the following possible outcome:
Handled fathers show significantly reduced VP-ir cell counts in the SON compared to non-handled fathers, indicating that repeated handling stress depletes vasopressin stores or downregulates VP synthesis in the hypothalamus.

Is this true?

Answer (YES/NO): NO